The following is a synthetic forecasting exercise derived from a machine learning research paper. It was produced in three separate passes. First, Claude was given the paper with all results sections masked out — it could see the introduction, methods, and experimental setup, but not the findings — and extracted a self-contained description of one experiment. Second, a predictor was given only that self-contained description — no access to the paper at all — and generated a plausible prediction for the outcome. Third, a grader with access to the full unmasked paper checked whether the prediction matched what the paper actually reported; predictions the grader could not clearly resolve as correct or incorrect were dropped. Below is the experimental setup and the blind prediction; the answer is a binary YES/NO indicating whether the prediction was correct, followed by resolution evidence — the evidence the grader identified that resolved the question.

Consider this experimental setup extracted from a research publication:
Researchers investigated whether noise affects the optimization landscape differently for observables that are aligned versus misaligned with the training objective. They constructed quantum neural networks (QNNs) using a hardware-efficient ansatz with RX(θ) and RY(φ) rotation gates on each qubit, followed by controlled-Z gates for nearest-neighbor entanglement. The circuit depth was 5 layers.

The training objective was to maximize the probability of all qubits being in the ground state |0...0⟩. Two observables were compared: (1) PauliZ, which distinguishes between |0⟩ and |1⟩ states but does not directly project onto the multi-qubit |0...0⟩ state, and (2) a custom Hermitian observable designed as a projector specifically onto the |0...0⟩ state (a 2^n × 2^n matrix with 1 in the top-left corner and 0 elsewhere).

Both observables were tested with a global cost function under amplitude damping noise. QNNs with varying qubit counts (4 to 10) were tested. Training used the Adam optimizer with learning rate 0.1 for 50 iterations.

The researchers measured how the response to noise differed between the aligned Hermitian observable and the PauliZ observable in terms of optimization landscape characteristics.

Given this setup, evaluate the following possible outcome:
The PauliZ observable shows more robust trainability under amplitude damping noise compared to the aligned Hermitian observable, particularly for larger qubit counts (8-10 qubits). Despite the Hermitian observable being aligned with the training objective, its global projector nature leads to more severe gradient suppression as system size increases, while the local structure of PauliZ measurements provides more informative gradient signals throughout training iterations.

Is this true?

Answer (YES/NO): NO